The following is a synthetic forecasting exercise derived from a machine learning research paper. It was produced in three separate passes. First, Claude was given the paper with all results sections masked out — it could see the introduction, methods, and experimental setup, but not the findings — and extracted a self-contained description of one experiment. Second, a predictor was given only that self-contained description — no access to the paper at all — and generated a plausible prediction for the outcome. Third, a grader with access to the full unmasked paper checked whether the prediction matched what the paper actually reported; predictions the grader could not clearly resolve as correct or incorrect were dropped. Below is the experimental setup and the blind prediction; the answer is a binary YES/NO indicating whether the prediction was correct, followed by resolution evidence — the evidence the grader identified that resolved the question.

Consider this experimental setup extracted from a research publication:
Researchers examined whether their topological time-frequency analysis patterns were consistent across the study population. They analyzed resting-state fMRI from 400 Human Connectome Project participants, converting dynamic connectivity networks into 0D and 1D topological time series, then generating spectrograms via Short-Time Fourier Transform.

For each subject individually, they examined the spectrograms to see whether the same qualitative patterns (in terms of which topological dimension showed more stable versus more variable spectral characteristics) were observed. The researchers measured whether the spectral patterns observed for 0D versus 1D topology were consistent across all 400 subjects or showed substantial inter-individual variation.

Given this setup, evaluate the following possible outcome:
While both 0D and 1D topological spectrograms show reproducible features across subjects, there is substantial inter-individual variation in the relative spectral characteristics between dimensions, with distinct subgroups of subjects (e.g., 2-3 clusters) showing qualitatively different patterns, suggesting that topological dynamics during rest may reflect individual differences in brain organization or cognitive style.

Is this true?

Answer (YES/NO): NO